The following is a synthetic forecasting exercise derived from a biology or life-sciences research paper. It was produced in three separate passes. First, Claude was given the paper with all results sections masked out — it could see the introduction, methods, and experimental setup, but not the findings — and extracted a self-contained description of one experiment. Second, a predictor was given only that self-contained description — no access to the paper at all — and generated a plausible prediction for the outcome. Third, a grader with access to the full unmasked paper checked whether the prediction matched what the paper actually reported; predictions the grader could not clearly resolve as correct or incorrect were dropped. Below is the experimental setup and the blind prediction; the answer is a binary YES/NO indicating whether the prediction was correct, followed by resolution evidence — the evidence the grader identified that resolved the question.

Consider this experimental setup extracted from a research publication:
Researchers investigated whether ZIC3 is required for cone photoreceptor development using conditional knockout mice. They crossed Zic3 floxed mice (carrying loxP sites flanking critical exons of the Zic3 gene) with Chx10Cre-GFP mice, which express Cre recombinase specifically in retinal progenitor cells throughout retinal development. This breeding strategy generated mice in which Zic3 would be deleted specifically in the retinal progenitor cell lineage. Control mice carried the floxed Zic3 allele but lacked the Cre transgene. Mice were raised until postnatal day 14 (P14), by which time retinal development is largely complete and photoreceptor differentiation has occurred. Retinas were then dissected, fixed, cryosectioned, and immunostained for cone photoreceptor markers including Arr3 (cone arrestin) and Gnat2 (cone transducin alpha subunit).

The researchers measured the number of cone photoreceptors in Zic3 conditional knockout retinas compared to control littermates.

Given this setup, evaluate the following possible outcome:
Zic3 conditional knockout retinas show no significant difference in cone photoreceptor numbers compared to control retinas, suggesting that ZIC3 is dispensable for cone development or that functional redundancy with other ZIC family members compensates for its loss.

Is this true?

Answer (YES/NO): NO